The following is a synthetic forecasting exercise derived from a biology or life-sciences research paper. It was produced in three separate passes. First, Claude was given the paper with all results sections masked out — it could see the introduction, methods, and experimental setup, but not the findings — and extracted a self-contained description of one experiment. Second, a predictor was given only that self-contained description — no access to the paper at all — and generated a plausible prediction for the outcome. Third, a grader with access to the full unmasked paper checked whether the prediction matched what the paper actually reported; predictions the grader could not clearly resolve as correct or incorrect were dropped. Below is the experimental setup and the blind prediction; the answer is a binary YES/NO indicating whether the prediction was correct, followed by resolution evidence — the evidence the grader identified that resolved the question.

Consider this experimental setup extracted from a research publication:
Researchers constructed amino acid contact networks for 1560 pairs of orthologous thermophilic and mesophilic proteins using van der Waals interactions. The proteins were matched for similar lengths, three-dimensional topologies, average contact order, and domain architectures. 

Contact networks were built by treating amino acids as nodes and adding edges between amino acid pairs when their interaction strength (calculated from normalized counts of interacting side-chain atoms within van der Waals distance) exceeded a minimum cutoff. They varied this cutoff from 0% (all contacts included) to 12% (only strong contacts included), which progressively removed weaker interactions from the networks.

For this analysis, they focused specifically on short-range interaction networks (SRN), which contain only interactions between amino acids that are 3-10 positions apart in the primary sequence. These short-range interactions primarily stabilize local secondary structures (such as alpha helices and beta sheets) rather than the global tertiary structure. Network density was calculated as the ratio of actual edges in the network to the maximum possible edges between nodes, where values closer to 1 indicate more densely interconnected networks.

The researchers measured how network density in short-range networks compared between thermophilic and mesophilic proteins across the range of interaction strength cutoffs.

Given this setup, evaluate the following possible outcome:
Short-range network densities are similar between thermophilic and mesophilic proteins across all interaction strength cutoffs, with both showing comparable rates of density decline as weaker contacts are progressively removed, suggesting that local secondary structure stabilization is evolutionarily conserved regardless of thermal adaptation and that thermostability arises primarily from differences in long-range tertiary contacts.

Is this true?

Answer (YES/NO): YES